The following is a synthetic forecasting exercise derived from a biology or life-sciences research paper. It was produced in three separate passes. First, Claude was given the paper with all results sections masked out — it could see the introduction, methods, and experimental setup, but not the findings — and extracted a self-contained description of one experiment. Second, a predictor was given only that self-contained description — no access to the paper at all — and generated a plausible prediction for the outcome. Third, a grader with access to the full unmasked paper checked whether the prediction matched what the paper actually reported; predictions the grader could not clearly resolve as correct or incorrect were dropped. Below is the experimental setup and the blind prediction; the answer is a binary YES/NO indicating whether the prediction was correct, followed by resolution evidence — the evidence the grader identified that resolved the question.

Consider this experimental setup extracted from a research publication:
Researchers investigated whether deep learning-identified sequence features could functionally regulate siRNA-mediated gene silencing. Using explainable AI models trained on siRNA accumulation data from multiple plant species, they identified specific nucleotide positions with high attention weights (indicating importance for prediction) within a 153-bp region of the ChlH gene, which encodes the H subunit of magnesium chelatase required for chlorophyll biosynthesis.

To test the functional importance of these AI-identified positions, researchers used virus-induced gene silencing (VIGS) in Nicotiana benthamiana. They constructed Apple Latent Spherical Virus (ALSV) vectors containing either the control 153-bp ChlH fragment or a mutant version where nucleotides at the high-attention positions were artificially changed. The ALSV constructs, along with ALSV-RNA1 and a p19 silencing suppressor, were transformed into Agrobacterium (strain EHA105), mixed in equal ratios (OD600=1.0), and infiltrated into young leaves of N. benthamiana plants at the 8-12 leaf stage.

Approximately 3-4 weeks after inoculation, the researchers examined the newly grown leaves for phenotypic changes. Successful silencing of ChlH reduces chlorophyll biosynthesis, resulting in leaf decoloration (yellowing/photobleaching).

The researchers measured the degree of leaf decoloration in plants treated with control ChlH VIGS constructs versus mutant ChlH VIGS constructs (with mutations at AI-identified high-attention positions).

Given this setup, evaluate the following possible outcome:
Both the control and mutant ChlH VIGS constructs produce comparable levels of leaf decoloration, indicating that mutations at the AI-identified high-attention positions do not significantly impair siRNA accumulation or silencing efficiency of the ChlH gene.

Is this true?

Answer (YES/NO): NO